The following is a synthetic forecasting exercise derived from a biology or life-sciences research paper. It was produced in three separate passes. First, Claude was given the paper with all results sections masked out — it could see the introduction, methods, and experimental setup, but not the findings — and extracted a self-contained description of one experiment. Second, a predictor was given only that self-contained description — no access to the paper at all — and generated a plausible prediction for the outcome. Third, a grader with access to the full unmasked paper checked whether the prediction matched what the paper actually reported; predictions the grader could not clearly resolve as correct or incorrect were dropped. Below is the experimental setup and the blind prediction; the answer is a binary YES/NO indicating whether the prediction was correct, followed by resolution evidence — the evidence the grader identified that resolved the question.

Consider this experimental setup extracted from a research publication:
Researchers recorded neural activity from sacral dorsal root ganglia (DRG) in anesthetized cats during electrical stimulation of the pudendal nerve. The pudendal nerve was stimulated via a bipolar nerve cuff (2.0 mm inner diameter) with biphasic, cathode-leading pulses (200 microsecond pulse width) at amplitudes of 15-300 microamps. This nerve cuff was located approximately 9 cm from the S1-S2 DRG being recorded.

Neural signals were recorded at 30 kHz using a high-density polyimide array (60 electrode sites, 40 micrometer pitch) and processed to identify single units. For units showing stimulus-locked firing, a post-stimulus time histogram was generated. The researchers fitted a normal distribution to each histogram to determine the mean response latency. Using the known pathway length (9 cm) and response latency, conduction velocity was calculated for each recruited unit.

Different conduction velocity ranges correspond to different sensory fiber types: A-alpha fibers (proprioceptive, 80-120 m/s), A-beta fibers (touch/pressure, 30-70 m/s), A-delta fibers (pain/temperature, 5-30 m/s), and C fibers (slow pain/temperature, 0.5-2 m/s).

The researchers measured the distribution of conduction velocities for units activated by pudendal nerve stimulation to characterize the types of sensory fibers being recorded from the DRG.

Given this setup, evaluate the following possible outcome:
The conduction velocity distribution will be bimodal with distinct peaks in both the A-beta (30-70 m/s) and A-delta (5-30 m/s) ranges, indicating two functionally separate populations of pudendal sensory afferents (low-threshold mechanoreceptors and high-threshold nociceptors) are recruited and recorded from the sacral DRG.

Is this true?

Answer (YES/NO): NO